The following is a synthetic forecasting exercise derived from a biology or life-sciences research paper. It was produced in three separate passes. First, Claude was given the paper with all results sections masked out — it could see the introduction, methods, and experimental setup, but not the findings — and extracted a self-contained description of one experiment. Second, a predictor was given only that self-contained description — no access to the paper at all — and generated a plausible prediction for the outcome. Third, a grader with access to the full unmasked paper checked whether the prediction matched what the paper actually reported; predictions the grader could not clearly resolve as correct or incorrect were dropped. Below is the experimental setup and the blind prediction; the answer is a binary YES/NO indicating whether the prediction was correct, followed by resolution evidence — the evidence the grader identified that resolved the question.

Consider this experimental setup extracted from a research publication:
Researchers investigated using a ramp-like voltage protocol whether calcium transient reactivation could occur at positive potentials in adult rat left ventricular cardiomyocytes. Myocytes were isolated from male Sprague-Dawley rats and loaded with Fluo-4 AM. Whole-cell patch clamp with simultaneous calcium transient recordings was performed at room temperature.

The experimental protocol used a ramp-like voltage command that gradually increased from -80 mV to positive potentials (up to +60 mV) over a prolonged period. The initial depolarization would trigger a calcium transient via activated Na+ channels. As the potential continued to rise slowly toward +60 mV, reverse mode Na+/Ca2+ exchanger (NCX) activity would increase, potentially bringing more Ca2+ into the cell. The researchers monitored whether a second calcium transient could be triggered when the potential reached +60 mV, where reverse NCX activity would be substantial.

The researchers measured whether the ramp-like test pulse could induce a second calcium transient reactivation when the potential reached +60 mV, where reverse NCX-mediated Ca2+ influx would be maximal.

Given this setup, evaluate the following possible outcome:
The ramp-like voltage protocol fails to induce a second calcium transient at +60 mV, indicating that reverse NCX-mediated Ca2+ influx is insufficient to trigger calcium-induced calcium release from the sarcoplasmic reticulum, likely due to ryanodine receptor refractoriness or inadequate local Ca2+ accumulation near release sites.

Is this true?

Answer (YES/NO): YES